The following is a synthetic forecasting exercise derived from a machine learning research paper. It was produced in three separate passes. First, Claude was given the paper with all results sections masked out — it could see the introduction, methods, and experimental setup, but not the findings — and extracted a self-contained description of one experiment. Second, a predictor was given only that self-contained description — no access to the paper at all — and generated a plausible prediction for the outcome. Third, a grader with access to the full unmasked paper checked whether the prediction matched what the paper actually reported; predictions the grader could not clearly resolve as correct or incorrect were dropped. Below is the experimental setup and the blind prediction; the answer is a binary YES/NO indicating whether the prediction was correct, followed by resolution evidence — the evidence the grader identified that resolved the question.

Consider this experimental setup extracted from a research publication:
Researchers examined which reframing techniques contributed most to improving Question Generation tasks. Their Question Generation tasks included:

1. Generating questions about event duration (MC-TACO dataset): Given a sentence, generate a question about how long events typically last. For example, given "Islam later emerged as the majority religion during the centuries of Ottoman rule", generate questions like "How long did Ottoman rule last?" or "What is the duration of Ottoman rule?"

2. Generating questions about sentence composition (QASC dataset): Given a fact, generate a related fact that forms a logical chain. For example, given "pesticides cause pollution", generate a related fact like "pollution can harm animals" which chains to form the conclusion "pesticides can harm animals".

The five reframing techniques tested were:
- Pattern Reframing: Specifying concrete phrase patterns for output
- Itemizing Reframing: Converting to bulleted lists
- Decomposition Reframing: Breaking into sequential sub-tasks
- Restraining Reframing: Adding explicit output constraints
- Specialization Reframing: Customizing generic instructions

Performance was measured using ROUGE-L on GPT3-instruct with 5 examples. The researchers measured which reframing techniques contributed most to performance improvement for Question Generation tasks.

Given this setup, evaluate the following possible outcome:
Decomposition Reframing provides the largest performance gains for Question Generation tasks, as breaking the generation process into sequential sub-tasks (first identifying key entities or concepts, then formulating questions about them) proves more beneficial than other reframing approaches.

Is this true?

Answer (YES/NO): NO